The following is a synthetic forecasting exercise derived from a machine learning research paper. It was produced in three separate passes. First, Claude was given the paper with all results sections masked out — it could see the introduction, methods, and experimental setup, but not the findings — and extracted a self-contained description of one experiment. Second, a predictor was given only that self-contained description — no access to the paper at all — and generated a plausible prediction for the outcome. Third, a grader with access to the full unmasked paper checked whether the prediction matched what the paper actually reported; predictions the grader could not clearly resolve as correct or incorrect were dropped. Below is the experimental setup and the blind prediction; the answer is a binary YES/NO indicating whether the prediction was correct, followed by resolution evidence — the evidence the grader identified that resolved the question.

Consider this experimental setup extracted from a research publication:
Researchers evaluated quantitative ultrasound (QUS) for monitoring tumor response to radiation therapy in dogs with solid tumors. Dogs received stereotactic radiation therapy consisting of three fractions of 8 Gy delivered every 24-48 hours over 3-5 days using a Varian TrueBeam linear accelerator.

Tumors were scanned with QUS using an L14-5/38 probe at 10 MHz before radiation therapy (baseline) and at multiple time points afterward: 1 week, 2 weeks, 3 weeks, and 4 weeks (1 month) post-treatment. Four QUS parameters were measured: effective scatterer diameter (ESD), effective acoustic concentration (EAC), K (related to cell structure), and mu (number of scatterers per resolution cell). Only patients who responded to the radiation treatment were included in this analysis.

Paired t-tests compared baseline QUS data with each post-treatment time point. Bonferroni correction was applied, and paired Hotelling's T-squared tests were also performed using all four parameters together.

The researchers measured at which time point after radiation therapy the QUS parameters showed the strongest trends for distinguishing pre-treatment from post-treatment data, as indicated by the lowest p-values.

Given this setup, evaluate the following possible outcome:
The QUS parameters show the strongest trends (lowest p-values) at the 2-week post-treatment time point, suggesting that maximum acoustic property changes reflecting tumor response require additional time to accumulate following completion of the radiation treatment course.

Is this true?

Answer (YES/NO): NO